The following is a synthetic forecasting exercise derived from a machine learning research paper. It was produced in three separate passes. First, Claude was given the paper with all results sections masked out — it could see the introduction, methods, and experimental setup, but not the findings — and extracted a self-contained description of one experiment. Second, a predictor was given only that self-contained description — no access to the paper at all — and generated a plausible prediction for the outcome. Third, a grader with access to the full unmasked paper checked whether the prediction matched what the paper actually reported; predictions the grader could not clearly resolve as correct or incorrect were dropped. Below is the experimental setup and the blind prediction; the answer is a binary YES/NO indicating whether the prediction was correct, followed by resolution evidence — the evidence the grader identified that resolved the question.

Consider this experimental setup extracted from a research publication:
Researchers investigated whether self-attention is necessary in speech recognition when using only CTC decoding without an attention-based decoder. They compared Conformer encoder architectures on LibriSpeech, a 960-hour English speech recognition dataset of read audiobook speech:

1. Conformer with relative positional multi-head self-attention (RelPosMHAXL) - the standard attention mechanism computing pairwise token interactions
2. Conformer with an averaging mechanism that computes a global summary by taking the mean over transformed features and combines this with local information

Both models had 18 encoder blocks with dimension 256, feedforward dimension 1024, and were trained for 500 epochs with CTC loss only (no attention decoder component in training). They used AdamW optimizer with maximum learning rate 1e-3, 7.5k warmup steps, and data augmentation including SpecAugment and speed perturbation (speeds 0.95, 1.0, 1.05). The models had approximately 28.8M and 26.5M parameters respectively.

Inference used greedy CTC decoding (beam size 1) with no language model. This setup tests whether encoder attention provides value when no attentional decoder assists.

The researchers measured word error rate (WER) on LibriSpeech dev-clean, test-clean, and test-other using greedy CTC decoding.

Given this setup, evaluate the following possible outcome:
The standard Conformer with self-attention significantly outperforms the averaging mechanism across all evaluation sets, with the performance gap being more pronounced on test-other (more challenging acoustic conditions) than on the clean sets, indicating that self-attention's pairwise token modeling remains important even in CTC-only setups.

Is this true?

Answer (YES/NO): NO